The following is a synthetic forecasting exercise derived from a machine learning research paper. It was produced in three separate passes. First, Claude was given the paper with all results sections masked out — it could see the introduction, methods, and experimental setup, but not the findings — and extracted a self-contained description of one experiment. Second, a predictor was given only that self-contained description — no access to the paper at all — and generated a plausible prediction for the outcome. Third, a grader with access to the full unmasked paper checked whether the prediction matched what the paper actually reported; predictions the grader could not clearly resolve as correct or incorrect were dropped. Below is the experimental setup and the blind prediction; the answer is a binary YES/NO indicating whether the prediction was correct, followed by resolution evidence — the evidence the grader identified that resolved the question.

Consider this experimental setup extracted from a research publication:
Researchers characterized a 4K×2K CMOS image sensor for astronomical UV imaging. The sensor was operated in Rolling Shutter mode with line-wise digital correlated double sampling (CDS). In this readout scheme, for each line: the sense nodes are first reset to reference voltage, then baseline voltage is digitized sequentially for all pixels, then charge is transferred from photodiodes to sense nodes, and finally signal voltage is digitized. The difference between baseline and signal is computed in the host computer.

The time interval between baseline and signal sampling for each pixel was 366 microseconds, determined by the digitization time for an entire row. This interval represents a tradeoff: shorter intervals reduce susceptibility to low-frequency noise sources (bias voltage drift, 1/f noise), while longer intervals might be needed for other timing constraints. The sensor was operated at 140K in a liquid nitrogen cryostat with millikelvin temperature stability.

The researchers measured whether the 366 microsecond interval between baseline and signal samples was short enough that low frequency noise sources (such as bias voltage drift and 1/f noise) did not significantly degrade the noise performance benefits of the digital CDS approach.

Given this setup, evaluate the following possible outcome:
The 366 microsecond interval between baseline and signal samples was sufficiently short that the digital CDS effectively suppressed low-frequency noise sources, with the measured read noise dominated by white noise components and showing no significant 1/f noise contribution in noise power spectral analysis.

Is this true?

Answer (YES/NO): NO